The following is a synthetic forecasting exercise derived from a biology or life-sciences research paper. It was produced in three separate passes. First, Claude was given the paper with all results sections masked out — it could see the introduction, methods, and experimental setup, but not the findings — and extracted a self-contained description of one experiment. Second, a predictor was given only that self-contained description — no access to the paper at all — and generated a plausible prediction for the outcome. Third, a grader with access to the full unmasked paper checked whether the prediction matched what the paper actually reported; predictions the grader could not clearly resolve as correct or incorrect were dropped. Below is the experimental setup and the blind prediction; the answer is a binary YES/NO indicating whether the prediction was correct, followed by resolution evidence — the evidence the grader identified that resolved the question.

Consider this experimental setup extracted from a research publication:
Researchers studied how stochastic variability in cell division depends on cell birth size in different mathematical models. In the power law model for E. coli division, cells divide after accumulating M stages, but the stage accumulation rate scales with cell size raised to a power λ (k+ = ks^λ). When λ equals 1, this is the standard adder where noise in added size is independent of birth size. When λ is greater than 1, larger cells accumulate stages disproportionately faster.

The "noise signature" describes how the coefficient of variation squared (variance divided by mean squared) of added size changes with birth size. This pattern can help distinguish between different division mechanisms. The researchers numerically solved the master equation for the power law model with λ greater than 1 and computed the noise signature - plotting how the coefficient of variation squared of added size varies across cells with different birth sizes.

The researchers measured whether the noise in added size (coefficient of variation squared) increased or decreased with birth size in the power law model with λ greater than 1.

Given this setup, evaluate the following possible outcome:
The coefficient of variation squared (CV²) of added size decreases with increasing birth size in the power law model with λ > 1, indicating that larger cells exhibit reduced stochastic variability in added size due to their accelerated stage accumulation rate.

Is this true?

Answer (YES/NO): NO